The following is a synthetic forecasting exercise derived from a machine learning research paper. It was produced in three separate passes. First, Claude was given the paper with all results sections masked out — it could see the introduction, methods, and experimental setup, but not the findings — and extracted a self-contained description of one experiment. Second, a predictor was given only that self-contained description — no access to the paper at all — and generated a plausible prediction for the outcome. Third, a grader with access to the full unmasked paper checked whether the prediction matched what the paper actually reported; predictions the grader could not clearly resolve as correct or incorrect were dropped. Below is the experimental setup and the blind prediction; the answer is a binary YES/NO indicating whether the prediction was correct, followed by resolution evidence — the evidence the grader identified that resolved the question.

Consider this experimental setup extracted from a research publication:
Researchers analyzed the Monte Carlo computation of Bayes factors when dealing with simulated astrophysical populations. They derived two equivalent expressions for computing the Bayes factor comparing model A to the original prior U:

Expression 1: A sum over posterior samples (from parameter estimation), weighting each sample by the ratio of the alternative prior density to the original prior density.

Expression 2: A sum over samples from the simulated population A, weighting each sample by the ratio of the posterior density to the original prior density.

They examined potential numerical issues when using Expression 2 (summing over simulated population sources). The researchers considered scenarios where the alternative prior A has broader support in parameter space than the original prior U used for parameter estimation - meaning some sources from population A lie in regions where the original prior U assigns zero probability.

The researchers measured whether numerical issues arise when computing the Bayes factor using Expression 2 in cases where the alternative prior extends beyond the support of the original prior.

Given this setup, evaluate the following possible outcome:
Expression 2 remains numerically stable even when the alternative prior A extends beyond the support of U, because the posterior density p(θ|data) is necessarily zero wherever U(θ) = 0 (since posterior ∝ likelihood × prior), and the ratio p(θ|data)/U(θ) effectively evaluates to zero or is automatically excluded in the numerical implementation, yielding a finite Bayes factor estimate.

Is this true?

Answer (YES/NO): NO